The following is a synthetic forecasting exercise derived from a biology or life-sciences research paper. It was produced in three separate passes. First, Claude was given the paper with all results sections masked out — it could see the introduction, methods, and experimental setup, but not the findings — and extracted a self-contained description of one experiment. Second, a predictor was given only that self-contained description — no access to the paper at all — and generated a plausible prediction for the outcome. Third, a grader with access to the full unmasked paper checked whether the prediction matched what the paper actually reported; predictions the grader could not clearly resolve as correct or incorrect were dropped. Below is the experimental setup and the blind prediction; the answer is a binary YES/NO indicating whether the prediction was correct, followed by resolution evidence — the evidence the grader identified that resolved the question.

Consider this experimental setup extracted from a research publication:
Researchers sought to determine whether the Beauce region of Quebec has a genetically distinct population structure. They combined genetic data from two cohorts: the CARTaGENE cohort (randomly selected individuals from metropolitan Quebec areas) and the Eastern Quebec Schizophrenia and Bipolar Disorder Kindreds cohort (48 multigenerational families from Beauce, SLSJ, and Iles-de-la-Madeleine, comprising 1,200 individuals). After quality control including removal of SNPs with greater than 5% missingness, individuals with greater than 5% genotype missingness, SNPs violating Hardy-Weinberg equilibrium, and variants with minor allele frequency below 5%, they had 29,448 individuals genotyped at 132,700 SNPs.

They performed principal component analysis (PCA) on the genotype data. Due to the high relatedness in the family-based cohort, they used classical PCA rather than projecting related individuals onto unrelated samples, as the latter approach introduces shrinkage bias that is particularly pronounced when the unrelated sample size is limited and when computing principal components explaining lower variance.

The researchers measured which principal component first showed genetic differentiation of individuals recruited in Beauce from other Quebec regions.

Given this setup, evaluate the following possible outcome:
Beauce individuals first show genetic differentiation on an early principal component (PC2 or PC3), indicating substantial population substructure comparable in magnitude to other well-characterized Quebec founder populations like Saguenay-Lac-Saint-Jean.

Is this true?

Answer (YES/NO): NO